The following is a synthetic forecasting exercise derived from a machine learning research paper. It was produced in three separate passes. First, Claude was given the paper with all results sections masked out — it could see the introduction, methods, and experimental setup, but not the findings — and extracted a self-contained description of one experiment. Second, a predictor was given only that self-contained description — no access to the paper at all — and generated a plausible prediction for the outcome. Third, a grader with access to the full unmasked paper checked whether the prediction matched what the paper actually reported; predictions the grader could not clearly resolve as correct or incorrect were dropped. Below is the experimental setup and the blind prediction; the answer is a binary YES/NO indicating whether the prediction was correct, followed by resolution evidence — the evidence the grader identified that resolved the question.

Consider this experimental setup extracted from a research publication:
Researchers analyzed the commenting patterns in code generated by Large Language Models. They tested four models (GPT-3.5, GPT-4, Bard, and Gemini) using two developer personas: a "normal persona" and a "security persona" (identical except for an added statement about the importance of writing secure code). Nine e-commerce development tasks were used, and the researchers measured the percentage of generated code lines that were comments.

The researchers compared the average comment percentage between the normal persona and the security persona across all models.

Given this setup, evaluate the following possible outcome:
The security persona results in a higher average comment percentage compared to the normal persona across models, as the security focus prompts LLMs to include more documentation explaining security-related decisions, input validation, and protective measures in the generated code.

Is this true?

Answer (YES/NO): NO